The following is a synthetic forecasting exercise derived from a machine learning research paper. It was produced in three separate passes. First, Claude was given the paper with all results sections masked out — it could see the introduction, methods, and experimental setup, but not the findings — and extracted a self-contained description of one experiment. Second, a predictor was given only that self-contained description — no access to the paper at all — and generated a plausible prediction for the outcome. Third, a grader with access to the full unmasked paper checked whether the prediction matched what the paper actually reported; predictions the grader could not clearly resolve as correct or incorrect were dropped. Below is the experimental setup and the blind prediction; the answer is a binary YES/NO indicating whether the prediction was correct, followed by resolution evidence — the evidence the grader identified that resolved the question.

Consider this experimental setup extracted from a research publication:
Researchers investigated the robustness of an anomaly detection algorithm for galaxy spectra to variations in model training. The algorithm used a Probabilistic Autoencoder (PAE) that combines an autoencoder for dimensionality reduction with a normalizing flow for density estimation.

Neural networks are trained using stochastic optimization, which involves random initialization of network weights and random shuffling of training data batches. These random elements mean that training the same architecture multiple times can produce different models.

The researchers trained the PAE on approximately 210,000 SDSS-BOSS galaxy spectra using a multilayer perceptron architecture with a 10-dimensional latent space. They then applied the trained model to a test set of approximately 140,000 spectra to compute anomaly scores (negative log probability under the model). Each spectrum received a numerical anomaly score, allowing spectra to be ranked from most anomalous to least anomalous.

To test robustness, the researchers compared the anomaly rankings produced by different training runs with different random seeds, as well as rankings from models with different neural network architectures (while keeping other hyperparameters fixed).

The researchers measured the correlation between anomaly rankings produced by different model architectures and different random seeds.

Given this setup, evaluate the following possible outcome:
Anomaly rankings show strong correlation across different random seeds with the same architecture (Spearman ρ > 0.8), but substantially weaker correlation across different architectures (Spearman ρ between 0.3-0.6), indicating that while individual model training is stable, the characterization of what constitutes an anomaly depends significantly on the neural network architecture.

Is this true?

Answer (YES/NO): NO